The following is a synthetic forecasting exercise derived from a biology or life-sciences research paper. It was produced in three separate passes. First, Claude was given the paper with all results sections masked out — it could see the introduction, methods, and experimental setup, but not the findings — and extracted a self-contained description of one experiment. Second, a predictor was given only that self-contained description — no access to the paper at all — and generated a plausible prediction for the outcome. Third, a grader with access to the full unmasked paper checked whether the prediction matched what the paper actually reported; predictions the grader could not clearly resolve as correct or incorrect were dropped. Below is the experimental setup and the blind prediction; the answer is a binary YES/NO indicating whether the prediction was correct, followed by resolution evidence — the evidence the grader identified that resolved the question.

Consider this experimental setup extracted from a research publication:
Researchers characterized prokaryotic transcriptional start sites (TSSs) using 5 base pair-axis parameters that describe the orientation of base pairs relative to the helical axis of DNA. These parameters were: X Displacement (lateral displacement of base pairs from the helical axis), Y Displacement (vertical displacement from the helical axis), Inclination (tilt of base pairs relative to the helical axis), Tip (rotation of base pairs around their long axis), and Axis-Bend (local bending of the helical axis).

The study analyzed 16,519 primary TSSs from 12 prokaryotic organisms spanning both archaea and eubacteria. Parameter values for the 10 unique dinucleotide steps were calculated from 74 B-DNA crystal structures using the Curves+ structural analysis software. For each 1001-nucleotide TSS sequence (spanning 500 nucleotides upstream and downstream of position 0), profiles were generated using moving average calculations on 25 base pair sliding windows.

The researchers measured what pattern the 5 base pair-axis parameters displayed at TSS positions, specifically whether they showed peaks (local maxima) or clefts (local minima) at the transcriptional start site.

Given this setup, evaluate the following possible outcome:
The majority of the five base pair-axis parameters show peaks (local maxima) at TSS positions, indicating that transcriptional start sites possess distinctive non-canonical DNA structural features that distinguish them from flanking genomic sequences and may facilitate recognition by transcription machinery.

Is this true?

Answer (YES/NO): NO